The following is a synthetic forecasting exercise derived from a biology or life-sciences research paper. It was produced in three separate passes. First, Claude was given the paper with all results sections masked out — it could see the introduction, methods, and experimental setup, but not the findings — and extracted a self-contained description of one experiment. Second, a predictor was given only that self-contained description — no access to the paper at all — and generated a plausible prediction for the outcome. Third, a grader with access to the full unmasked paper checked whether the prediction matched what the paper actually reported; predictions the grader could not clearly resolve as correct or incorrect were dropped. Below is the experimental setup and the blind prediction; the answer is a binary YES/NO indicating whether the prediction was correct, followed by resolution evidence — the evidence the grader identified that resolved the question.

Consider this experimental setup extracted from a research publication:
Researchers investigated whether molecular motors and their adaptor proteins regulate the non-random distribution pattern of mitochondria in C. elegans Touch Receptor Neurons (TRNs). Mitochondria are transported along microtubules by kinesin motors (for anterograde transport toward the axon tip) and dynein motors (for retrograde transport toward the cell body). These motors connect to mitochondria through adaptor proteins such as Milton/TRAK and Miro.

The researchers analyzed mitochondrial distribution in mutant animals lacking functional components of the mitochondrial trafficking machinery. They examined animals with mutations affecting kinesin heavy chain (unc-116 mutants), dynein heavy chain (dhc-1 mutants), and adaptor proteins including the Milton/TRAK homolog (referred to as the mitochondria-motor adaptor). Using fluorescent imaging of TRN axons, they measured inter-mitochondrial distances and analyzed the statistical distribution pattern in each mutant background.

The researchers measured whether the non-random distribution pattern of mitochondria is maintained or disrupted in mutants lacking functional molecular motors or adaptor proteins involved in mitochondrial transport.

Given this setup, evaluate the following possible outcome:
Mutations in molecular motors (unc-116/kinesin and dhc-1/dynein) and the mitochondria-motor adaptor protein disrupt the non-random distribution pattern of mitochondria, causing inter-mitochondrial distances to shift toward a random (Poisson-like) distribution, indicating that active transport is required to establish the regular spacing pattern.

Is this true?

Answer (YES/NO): NO